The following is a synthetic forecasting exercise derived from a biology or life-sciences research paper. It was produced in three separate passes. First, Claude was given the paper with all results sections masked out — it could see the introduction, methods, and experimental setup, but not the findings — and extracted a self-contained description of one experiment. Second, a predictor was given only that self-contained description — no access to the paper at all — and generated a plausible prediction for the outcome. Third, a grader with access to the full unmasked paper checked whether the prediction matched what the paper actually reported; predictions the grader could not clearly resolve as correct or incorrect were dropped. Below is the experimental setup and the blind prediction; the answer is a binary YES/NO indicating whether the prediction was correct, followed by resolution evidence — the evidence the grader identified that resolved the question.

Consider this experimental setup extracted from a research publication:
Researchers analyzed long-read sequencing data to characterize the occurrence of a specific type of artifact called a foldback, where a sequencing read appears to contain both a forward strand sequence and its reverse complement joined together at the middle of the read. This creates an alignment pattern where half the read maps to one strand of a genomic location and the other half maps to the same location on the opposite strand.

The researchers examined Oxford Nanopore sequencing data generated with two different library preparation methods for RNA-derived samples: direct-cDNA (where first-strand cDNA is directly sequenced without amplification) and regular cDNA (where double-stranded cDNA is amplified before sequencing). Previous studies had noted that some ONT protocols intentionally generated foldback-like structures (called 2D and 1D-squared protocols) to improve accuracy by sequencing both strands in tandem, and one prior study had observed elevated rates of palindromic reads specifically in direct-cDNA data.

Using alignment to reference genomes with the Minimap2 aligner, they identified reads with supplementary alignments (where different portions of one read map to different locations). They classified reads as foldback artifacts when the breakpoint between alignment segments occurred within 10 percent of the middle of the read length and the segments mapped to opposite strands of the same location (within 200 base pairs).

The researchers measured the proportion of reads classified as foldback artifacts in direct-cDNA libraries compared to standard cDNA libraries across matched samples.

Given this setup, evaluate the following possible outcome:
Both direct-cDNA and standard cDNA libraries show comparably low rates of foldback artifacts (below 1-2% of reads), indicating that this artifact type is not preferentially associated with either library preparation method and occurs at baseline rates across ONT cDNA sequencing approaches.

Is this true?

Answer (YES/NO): NO